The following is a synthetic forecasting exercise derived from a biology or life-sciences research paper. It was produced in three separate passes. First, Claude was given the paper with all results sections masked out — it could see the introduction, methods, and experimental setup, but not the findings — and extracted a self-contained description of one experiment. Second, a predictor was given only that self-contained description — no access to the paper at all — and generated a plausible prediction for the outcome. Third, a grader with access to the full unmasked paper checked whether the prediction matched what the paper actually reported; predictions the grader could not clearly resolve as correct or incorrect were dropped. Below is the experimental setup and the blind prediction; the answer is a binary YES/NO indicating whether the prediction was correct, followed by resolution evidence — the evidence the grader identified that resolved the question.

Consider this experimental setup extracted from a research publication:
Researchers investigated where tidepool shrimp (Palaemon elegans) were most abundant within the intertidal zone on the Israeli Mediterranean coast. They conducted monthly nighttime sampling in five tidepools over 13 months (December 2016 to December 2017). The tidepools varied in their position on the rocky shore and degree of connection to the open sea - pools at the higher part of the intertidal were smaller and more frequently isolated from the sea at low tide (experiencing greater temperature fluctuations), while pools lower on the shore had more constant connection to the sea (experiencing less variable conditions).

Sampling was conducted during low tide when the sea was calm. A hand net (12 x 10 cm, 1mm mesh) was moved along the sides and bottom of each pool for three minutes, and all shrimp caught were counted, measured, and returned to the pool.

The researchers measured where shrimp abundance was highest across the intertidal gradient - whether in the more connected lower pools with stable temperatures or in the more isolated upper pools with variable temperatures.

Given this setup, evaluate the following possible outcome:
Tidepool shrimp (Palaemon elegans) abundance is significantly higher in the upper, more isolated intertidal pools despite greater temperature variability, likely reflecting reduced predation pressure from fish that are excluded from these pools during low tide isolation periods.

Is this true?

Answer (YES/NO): NO